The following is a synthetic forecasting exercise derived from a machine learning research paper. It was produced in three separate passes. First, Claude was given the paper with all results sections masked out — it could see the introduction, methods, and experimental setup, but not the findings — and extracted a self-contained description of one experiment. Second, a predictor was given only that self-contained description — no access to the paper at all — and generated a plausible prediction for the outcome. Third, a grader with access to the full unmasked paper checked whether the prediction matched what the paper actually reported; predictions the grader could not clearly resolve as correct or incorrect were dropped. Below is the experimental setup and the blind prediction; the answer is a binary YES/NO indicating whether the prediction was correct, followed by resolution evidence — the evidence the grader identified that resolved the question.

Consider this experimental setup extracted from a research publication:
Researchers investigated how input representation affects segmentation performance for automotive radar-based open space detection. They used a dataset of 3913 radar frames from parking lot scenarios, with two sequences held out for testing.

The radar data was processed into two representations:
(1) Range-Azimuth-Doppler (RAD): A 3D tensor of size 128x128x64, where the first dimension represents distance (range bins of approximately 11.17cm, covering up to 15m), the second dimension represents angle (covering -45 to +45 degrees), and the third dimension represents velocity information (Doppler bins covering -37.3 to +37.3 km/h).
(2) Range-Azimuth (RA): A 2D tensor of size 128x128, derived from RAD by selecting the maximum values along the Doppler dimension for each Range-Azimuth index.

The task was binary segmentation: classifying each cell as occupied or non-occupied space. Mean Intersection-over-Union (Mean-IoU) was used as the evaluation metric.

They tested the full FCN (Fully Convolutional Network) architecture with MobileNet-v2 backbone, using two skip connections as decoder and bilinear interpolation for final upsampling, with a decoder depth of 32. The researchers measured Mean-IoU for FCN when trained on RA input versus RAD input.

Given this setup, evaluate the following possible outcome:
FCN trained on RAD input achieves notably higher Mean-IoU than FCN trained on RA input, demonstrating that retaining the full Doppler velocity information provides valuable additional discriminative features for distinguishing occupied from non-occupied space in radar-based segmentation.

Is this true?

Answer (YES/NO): YES